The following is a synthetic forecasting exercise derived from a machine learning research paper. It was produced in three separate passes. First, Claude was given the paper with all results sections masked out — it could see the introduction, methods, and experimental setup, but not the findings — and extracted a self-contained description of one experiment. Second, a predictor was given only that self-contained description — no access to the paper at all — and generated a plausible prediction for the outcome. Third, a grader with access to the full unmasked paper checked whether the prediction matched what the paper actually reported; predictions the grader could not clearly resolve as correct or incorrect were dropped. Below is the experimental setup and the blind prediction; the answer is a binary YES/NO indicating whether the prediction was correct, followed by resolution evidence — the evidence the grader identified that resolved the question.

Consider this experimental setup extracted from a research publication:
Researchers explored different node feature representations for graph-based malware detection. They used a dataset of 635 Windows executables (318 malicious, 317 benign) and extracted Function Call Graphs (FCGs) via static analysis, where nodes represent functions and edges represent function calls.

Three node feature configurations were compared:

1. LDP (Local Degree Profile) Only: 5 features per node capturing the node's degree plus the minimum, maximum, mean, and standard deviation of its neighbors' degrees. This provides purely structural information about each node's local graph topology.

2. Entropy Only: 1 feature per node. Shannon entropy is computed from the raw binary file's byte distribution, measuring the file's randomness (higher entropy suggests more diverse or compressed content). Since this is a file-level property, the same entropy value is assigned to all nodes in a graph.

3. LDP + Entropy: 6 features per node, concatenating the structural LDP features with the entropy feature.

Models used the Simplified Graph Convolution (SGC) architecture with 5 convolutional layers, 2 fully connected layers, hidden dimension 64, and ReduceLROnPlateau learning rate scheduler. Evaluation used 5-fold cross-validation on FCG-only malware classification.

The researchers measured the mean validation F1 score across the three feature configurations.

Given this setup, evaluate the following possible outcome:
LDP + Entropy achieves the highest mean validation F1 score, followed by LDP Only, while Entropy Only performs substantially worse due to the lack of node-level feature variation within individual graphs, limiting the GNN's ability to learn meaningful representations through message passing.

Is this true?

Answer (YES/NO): YES